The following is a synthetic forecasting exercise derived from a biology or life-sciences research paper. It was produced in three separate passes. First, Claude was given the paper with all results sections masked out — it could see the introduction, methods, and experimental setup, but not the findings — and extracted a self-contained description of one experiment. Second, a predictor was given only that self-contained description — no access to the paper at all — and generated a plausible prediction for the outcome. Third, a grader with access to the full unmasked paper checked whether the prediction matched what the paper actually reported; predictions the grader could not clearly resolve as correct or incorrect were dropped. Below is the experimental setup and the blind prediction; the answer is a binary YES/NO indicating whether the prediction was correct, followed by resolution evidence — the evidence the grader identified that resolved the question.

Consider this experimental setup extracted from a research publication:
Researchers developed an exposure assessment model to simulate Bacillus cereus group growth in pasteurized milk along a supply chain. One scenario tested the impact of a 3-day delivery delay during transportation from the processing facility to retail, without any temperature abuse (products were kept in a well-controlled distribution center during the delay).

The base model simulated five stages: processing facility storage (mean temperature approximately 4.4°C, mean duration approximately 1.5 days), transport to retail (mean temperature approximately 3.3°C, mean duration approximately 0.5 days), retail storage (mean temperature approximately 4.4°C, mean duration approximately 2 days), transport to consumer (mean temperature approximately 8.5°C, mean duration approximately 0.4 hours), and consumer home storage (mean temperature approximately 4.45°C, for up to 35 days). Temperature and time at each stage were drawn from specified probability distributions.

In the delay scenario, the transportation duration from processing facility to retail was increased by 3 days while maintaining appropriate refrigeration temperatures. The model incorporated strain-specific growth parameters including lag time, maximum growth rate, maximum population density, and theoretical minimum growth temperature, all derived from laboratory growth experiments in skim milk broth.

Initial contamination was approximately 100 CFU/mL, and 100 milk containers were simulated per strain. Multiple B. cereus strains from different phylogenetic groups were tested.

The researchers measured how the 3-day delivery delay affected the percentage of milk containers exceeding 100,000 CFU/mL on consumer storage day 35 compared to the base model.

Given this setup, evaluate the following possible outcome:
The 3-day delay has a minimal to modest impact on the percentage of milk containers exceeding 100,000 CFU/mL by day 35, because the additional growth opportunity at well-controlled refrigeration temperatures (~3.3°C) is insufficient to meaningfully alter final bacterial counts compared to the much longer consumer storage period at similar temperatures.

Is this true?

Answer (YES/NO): NO